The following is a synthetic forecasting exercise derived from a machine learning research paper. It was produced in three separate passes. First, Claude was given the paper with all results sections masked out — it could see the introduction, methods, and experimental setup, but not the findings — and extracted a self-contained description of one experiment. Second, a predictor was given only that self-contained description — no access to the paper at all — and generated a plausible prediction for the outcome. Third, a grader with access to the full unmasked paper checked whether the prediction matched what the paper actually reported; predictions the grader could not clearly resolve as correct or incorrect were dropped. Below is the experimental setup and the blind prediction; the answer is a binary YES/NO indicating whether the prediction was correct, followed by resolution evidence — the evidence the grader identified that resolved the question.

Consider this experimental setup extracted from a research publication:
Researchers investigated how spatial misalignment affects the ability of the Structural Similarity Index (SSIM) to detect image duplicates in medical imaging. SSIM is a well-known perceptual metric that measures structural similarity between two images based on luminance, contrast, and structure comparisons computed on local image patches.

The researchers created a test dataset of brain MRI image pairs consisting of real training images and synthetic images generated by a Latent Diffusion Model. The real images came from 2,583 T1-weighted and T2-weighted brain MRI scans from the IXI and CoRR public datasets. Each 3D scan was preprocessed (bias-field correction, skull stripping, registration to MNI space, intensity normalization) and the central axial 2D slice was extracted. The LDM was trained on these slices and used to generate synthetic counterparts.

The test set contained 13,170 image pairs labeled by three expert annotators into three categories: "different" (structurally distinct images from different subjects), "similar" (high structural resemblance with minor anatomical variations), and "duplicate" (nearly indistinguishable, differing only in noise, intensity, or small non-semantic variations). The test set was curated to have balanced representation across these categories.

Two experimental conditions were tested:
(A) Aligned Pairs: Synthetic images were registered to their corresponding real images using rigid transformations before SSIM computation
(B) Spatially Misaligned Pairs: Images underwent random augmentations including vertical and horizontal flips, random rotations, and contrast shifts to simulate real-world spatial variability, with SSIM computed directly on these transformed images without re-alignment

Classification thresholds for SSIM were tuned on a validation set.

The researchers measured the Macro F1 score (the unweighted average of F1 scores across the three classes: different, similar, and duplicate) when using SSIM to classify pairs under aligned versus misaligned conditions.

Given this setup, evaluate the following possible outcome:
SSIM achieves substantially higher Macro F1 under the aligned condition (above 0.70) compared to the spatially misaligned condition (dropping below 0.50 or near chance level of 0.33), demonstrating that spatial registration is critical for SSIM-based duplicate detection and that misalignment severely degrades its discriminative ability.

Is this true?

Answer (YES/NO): YES